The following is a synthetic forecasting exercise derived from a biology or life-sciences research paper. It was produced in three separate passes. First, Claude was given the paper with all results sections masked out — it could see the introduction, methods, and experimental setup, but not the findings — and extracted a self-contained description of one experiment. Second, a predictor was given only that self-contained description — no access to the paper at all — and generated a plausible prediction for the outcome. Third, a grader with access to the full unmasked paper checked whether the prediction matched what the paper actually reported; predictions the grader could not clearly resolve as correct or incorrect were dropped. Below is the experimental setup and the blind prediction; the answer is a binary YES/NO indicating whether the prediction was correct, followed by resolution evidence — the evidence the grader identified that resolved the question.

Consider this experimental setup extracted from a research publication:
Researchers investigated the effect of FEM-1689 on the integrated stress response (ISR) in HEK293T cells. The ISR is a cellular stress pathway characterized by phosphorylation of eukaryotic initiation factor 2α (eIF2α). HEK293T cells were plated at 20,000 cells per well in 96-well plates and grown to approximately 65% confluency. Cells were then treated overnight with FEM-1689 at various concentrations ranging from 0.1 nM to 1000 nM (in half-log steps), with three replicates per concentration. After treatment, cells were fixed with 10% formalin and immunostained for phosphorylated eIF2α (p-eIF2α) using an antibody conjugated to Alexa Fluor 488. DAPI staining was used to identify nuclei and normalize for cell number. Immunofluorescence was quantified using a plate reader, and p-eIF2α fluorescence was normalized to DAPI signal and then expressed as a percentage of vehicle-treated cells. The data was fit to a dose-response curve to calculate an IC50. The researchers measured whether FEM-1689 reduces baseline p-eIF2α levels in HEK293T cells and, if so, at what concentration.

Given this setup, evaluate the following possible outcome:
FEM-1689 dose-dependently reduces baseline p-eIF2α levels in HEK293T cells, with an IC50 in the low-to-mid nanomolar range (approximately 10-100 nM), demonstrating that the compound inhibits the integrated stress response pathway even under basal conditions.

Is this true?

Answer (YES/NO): NO